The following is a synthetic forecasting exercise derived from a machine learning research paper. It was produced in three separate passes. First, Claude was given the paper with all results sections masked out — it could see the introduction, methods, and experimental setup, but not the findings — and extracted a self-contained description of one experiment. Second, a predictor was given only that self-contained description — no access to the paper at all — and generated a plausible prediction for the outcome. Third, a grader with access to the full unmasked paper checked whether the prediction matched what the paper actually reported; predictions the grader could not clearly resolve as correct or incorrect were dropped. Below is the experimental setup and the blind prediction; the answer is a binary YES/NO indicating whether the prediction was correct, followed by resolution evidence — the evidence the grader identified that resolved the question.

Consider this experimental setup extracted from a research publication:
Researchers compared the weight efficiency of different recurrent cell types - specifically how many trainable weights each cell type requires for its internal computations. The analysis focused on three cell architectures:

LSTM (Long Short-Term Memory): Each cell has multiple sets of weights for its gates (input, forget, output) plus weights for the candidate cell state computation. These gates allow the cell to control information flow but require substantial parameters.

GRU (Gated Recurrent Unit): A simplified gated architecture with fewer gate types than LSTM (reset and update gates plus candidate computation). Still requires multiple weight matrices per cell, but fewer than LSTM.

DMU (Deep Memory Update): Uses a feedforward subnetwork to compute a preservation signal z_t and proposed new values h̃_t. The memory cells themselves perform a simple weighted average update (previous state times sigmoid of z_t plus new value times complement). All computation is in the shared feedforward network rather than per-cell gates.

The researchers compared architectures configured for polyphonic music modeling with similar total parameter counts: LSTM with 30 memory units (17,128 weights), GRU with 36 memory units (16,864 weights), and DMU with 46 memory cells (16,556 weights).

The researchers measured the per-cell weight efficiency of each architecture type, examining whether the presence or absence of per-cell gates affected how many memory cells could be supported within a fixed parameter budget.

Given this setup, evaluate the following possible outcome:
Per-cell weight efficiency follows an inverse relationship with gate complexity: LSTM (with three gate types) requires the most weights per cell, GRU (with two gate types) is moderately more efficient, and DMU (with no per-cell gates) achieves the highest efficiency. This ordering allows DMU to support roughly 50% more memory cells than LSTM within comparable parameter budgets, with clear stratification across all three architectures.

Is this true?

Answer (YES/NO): YES